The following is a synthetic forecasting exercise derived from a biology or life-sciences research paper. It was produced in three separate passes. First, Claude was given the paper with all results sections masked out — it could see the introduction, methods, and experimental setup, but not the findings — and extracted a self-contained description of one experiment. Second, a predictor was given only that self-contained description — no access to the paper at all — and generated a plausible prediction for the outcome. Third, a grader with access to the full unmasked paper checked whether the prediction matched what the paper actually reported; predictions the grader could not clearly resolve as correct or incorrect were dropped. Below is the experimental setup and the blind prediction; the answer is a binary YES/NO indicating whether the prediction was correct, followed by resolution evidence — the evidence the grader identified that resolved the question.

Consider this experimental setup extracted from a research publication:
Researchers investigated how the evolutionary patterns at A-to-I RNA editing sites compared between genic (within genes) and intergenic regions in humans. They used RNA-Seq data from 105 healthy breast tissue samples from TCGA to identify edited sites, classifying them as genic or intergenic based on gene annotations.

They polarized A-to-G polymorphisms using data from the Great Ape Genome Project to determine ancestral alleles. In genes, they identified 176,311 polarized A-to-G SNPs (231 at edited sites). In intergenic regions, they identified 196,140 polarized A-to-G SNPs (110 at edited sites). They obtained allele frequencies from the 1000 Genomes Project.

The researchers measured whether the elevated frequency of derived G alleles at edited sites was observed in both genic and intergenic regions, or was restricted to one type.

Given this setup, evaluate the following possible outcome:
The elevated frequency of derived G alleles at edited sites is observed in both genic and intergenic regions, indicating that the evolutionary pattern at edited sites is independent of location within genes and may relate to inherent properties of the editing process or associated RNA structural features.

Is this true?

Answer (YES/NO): YES